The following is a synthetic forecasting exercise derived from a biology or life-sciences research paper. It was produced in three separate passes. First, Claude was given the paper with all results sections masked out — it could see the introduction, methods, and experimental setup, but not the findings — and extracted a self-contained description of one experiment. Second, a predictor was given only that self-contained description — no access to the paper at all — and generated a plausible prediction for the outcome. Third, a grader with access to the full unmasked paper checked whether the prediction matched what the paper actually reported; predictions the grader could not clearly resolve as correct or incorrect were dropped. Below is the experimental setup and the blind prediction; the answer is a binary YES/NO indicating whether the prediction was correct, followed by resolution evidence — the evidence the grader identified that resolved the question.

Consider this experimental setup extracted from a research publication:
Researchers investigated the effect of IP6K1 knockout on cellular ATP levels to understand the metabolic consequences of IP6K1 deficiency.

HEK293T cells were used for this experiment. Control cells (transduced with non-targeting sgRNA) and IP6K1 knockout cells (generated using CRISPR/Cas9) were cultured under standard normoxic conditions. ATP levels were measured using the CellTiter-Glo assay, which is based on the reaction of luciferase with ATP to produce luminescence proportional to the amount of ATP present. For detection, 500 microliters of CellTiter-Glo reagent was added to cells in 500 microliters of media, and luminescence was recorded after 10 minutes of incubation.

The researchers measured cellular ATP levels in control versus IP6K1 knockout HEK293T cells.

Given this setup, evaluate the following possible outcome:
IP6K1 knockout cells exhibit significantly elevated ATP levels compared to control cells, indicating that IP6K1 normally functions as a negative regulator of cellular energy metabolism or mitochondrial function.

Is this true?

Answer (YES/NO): YES